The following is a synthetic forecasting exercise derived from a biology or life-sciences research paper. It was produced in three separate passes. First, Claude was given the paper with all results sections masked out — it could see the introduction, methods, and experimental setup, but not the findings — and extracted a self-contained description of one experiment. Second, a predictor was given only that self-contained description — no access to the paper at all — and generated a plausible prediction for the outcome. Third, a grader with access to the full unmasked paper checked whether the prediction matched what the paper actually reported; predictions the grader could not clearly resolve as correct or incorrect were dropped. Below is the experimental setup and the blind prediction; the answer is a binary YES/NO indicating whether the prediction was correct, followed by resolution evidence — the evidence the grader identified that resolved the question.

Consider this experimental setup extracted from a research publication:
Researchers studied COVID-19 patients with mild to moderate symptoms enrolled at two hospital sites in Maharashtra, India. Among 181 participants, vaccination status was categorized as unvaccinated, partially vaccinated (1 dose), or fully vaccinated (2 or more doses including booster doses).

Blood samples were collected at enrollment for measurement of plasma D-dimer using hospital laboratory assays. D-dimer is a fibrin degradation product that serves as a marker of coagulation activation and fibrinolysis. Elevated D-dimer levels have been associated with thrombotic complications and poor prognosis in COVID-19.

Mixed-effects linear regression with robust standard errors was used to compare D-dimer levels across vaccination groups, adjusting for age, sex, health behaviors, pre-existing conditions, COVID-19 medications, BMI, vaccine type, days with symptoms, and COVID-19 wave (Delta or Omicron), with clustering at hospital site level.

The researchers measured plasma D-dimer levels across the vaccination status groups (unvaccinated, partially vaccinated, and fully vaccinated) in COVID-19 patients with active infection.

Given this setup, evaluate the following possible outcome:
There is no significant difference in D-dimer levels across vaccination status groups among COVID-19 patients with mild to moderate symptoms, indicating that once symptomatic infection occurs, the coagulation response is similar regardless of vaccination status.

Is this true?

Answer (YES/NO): YES